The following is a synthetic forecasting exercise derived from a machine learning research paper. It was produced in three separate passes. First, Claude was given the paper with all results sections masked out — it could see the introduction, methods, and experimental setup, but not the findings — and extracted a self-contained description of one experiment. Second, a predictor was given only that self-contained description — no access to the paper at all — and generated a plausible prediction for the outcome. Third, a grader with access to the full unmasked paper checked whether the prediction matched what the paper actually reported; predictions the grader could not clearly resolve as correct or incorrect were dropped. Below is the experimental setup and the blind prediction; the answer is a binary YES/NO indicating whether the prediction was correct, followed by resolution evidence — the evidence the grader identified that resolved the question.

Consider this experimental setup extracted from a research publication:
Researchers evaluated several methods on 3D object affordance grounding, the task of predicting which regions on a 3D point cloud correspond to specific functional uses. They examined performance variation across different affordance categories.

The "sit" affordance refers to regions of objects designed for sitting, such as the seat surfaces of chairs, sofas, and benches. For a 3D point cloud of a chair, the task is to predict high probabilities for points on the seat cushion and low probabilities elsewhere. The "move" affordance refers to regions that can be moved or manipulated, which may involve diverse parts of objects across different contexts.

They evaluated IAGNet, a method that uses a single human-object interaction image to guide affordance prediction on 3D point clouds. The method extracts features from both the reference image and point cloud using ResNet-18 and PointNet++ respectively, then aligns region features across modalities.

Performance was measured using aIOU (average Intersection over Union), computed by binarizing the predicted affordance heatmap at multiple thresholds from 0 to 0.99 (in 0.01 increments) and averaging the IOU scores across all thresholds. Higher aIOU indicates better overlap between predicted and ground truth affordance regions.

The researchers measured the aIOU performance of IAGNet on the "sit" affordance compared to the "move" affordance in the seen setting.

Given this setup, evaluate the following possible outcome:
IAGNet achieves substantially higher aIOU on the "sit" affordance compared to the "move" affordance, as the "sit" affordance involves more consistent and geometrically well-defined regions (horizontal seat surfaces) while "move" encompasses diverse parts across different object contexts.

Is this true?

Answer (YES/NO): YES